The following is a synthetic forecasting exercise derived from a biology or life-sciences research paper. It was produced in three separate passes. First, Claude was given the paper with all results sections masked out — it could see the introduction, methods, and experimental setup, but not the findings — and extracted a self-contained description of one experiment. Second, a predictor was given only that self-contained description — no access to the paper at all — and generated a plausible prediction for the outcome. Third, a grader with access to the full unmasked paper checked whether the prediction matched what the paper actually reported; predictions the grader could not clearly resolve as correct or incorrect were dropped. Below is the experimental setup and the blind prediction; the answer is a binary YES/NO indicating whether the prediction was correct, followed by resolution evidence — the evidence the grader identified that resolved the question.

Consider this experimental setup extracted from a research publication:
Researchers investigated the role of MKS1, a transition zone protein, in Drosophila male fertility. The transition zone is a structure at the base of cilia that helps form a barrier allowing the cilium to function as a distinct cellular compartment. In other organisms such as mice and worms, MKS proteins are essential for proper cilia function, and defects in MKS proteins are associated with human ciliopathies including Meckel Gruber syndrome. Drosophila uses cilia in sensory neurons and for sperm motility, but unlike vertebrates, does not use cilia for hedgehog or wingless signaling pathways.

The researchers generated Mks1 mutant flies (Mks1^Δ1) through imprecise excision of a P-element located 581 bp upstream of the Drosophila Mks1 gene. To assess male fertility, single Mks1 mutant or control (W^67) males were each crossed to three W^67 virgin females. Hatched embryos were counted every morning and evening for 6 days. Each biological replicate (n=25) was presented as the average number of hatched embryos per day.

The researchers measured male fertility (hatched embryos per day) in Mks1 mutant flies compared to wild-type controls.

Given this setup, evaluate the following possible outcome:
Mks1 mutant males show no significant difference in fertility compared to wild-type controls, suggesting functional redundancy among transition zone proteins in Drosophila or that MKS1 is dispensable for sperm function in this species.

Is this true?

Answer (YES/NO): YES